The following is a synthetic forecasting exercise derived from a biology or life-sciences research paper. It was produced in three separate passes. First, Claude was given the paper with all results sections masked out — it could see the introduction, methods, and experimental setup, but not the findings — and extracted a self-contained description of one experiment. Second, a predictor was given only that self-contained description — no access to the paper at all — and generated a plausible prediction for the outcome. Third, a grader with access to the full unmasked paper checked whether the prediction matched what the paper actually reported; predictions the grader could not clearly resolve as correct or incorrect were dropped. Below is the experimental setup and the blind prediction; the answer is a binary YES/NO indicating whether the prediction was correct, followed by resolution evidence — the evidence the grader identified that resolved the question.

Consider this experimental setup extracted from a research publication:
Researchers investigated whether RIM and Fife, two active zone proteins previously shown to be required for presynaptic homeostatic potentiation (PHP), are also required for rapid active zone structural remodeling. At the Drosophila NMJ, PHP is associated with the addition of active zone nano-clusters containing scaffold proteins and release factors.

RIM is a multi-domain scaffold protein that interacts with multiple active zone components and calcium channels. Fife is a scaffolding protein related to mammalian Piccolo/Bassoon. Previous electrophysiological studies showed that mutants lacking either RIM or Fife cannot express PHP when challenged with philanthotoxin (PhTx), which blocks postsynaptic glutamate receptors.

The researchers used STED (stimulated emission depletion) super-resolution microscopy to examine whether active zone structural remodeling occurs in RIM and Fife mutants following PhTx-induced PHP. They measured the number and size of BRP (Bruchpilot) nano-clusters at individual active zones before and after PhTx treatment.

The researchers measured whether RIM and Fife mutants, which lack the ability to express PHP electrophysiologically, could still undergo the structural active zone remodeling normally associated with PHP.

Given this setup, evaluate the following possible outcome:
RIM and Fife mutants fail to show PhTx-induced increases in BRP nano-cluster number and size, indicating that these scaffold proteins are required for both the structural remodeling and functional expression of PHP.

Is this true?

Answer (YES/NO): NO